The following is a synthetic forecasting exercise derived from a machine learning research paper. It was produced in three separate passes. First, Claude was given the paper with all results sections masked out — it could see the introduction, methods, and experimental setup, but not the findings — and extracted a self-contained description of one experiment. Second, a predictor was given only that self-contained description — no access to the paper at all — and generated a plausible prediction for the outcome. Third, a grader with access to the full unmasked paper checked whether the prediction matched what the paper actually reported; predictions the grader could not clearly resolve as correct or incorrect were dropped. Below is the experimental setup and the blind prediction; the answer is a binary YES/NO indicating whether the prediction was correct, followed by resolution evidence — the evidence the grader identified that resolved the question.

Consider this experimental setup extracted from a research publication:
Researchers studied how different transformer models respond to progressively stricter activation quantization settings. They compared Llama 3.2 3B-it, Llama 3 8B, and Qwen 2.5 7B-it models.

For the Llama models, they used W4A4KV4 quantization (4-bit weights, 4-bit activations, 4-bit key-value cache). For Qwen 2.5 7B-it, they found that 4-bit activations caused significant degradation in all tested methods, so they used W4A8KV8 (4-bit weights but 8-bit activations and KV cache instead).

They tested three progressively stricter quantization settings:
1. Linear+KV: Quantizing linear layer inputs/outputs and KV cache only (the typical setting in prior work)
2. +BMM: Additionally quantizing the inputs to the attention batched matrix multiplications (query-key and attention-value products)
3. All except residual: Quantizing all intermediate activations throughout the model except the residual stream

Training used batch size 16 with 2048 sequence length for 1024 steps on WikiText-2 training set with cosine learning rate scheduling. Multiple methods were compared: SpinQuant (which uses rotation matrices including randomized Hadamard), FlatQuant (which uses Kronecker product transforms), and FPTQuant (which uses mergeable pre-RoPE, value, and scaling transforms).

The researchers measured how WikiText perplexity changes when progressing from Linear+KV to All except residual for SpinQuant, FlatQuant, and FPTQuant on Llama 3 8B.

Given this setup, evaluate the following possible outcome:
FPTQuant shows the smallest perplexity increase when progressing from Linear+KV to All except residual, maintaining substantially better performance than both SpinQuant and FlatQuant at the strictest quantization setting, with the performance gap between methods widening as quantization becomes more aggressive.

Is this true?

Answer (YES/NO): YES